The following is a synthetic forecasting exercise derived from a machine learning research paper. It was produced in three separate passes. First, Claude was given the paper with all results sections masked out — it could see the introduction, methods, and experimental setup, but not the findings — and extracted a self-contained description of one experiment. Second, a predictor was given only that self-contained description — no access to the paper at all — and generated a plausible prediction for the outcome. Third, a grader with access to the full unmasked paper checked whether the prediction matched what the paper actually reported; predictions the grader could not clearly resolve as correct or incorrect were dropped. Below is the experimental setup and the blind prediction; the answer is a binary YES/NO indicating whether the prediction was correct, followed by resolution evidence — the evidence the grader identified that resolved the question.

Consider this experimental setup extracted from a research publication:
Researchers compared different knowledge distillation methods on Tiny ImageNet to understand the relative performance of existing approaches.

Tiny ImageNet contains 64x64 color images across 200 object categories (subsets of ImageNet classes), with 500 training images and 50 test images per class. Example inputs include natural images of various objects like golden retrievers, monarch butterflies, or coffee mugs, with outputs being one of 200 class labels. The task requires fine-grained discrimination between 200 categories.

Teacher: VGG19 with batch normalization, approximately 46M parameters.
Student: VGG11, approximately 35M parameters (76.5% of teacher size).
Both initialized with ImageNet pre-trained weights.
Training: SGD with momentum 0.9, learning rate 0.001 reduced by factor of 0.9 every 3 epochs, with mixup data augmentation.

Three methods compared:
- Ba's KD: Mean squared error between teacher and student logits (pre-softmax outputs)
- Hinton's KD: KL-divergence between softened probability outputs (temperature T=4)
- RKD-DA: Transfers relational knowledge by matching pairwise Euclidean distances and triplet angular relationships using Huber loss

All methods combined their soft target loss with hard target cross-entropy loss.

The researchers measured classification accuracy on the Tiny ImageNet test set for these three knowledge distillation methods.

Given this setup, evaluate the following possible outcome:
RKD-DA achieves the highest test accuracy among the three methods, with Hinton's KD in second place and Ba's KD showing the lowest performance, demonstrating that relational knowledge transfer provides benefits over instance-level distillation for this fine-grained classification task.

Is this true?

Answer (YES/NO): NO